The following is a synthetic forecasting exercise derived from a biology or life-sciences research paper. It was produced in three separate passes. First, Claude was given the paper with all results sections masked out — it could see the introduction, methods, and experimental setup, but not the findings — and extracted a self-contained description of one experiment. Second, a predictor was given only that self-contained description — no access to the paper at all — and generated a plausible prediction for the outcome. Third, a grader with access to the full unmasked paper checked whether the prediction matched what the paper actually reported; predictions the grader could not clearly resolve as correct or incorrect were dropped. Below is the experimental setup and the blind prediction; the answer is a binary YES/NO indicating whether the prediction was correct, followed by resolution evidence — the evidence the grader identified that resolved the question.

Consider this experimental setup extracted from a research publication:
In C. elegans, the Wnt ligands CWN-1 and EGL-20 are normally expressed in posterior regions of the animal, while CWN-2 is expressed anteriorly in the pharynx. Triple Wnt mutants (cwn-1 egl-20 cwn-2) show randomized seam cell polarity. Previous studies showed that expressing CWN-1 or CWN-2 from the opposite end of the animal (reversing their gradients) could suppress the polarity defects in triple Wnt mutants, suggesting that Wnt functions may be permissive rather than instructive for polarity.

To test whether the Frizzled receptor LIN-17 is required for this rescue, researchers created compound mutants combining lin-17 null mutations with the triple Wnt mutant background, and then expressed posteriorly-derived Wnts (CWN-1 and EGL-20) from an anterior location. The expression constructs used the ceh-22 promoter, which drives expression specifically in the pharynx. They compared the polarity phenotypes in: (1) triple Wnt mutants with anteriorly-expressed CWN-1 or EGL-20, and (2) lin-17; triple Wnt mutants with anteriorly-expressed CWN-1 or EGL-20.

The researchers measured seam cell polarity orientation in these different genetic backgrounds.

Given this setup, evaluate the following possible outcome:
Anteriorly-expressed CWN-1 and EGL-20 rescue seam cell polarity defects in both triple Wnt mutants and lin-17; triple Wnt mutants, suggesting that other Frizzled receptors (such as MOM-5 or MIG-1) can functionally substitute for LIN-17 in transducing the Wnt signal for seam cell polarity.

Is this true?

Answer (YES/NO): NO